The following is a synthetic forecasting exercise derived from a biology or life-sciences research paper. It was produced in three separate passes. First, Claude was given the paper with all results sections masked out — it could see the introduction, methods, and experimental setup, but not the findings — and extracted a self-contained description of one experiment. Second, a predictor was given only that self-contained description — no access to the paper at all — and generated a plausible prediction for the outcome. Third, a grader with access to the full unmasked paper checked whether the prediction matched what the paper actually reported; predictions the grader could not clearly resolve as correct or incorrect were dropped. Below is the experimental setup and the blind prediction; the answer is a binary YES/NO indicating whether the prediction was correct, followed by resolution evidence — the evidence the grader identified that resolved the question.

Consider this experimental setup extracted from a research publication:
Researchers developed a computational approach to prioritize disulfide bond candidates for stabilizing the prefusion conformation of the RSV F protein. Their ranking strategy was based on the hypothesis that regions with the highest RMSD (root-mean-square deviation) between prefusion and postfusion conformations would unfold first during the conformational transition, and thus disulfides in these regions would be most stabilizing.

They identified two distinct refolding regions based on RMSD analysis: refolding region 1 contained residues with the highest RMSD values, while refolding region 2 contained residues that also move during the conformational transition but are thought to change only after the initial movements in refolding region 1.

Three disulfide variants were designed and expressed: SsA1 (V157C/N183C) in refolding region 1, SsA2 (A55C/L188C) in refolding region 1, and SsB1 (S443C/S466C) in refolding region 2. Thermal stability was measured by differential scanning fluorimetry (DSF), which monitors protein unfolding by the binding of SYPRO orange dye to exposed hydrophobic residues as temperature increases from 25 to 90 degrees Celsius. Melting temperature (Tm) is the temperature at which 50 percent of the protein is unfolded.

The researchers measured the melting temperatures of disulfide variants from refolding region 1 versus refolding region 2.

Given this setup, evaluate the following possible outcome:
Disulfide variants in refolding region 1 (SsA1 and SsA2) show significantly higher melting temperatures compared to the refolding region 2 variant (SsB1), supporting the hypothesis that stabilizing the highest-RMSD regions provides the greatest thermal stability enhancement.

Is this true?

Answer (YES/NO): YES